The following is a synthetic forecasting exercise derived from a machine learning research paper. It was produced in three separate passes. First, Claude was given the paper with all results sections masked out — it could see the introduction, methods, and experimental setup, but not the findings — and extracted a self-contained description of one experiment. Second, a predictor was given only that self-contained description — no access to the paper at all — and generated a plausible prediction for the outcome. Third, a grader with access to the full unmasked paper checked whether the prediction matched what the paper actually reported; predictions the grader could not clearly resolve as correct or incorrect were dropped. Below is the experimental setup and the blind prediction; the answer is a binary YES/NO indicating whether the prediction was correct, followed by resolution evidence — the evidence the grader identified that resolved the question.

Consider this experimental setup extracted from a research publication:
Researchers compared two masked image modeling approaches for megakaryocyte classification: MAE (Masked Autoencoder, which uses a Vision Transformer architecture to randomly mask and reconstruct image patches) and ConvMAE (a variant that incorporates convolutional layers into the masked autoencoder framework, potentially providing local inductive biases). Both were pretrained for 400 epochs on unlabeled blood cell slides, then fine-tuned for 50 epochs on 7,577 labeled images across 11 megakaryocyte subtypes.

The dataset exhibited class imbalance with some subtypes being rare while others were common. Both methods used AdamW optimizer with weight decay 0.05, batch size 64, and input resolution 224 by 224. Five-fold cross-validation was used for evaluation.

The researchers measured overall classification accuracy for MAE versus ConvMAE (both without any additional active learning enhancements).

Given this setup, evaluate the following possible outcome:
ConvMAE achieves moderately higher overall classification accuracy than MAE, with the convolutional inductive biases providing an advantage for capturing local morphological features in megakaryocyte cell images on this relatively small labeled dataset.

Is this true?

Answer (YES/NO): NO